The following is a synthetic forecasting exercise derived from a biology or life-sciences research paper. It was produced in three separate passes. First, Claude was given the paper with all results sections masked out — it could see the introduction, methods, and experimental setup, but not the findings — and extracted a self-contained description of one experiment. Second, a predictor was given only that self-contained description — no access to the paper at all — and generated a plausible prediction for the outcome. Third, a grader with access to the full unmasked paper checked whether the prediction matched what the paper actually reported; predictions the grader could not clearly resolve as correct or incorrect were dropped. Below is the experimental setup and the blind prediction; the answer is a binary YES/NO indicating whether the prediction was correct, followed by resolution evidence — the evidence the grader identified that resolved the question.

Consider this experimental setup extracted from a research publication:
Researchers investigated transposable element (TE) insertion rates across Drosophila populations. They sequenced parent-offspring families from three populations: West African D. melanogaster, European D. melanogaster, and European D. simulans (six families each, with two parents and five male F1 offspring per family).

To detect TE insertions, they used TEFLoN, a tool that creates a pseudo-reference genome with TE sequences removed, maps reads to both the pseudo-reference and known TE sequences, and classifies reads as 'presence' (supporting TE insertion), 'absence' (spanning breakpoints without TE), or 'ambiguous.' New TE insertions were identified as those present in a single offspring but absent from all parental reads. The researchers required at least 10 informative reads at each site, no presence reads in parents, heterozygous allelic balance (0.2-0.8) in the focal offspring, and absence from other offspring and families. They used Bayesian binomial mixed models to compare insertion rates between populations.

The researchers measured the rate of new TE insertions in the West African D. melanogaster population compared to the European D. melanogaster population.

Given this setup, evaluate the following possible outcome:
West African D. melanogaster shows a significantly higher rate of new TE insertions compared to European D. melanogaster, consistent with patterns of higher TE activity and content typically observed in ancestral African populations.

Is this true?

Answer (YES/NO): NO